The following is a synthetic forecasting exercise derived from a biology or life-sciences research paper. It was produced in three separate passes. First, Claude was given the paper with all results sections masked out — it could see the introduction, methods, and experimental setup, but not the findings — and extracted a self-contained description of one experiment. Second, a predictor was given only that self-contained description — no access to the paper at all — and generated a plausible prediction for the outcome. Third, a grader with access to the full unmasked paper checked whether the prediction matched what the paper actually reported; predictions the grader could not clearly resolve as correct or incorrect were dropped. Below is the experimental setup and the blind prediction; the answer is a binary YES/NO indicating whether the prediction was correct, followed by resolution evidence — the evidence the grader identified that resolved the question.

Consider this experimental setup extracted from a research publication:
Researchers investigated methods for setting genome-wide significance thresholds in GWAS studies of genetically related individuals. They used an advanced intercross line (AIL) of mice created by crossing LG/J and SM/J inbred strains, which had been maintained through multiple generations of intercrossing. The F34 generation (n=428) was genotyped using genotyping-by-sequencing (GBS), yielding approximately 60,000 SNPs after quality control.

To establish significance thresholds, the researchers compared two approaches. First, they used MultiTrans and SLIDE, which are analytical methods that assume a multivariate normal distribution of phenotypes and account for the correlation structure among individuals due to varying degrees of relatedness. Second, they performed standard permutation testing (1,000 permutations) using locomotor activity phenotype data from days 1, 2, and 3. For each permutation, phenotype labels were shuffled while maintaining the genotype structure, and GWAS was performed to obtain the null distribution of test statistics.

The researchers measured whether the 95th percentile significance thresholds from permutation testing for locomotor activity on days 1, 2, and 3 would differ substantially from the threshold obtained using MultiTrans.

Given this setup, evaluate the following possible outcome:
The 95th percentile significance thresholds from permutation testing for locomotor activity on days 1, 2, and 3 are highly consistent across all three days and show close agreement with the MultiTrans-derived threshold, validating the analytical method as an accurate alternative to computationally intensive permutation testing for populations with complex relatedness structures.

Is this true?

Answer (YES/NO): YES